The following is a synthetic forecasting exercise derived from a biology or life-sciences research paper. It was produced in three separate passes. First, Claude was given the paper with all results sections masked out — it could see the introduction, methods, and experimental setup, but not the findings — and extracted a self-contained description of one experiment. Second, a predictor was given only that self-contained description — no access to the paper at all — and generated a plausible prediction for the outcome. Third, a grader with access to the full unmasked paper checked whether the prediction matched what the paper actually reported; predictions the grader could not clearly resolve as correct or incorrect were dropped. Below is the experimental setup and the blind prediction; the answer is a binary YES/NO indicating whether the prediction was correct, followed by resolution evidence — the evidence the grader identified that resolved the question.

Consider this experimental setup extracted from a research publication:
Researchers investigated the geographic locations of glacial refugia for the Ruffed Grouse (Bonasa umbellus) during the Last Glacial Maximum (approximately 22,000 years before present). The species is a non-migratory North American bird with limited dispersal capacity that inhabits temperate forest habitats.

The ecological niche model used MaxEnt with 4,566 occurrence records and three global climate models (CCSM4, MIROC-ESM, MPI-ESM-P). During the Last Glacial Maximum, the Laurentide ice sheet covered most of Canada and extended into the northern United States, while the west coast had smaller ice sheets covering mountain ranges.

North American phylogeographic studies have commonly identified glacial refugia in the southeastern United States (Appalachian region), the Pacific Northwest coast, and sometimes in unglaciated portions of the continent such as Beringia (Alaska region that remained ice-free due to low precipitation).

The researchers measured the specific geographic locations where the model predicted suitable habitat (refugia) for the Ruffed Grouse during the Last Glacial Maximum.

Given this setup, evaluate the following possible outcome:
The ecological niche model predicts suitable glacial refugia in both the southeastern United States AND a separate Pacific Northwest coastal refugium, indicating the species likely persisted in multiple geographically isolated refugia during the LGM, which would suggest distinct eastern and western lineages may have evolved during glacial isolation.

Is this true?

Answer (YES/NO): YES